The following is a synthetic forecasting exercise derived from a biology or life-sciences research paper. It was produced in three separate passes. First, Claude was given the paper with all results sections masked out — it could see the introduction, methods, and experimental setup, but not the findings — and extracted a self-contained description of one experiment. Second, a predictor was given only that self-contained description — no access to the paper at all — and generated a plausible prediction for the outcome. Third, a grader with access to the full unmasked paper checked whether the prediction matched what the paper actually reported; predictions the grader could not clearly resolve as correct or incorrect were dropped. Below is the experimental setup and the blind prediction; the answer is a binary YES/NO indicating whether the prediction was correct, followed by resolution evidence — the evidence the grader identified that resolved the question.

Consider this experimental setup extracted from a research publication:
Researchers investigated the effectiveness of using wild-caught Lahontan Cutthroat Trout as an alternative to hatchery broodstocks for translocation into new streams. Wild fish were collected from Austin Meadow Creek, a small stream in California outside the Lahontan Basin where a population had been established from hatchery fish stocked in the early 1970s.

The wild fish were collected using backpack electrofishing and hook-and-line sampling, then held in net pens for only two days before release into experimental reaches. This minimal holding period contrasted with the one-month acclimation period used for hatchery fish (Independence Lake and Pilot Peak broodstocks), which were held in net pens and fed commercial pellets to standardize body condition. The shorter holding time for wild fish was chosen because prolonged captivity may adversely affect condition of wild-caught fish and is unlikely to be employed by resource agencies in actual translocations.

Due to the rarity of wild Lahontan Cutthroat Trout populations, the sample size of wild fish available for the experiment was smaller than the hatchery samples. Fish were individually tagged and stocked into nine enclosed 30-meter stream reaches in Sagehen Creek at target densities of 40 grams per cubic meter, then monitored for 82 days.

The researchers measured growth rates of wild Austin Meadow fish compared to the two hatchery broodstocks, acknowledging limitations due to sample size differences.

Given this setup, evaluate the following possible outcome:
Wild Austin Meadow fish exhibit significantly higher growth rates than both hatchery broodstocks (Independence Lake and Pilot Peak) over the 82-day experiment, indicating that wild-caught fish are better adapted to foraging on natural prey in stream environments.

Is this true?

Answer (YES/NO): NO